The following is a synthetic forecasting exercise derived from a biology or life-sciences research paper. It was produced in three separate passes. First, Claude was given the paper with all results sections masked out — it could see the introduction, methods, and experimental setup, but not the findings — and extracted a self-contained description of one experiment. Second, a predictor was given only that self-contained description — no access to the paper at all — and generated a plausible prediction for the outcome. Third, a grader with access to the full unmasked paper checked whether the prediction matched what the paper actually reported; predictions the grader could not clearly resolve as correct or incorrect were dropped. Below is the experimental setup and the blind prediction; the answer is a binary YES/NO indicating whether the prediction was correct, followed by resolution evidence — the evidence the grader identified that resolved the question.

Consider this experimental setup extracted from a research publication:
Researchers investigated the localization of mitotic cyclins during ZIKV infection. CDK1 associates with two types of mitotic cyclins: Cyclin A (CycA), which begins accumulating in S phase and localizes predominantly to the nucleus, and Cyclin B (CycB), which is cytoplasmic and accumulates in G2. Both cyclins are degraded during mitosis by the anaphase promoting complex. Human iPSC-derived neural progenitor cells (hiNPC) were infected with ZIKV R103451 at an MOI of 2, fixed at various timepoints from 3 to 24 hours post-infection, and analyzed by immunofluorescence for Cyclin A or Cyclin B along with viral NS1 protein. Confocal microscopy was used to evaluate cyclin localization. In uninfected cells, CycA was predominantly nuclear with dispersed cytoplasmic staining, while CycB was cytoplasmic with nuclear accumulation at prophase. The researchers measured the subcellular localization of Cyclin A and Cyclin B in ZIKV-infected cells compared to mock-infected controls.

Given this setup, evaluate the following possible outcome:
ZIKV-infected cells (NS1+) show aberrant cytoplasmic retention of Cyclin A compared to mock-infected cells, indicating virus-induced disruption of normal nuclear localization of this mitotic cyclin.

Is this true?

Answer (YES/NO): YES